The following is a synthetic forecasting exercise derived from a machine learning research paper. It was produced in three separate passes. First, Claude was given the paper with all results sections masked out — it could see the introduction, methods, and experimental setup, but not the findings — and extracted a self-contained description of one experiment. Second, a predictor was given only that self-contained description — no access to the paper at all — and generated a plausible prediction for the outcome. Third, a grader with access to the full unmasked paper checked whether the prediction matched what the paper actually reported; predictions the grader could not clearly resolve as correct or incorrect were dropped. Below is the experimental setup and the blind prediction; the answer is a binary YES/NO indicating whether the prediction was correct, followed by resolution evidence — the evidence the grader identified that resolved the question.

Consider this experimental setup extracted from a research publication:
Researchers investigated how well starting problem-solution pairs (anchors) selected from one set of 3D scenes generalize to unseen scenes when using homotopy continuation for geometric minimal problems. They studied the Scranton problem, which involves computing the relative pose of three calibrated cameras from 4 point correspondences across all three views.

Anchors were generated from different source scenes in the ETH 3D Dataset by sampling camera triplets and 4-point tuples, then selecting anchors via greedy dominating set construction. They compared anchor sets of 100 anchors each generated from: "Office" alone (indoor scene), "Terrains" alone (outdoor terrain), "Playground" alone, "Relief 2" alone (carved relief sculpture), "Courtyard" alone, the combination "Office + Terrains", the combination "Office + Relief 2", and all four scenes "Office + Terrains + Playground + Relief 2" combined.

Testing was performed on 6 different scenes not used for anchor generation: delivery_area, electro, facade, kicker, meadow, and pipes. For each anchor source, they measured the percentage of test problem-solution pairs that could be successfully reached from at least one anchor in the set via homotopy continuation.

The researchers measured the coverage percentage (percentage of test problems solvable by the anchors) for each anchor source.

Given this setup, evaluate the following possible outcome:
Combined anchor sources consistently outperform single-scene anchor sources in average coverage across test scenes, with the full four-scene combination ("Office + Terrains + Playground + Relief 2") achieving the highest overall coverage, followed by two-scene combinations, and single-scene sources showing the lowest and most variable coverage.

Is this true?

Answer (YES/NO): NO